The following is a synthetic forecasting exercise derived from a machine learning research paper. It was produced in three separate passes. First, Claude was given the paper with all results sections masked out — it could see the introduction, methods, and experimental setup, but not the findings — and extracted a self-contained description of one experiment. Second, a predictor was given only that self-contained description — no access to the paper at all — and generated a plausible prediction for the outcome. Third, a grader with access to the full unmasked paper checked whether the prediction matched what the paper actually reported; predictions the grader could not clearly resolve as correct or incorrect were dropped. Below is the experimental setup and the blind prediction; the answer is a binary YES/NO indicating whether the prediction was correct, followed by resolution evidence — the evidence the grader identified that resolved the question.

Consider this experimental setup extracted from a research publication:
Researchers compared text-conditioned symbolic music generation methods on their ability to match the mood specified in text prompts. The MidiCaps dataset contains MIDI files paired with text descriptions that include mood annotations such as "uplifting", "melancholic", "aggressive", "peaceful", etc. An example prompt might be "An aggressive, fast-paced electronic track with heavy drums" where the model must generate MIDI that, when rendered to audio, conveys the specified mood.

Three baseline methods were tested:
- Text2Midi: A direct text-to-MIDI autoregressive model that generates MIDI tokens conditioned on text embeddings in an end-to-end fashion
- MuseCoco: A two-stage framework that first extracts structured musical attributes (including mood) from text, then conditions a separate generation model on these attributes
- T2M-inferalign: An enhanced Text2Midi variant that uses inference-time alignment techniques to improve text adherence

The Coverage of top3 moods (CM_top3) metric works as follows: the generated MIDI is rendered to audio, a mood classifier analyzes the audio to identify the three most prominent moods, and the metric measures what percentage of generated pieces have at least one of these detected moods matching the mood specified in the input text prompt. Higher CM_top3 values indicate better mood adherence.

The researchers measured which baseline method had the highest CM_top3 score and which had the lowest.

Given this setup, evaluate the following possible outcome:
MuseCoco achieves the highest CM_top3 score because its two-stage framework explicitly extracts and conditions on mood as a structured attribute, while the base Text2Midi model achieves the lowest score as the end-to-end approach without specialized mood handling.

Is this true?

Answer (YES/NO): NO